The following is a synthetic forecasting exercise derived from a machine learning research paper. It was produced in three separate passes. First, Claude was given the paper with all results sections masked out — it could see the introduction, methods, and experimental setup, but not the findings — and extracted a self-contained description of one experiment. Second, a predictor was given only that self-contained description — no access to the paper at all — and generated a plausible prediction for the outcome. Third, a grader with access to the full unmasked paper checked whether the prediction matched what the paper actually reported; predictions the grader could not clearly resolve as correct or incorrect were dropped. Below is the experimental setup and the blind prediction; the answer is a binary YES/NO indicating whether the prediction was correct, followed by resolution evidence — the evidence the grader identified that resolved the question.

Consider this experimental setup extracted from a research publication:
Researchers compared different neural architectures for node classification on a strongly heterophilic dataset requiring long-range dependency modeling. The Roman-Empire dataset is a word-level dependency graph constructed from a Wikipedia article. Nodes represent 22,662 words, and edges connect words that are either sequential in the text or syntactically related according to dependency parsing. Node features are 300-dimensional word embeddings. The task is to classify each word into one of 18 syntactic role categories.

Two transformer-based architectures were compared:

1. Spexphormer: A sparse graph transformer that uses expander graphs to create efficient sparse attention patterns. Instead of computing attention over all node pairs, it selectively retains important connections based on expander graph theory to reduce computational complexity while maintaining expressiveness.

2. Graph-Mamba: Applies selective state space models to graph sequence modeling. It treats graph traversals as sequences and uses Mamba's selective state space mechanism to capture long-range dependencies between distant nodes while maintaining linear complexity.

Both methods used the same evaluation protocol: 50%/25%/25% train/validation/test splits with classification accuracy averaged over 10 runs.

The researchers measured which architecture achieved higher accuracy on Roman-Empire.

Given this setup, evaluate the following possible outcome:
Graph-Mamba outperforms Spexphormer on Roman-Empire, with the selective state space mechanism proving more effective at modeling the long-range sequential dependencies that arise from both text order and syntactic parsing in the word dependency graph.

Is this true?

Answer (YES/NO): YES